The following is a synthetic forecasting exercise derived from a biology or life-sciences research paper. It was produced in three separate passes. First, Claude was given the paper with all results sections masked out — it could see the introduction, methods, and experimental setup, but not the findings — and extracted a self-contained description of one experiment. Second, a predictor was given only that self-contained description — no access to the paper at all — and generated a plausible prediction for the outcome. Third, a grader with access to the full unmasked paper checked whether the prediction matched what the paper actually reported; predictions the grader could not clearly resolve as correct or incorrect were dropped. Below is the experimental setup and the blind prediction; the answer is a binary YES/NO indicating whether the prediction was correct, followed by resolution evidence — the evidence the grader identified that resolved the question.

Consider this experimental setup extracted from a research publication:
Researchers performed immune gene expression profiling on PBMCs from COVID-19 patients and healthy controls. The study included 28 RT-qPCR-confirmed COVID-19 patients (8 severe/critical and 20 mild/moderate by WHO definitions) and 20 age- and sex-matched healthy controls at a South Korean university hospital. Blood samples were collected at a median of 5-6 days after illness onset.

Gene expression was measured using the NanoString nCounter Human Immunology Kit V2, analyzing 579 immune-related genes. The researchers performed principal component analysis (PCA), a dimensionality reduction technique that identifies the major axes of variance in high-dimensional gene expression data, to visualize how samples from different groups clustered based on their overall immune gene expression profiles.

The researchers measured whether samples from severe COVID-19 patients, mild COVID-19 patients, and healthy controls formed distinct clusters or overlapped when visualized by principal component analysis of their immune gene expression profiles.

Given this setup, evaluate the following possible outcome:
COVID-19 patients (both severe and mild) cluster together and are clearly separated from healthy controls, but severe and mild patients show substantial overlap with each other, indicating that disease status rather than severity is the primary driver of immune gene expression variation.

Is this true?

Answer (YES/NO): YES